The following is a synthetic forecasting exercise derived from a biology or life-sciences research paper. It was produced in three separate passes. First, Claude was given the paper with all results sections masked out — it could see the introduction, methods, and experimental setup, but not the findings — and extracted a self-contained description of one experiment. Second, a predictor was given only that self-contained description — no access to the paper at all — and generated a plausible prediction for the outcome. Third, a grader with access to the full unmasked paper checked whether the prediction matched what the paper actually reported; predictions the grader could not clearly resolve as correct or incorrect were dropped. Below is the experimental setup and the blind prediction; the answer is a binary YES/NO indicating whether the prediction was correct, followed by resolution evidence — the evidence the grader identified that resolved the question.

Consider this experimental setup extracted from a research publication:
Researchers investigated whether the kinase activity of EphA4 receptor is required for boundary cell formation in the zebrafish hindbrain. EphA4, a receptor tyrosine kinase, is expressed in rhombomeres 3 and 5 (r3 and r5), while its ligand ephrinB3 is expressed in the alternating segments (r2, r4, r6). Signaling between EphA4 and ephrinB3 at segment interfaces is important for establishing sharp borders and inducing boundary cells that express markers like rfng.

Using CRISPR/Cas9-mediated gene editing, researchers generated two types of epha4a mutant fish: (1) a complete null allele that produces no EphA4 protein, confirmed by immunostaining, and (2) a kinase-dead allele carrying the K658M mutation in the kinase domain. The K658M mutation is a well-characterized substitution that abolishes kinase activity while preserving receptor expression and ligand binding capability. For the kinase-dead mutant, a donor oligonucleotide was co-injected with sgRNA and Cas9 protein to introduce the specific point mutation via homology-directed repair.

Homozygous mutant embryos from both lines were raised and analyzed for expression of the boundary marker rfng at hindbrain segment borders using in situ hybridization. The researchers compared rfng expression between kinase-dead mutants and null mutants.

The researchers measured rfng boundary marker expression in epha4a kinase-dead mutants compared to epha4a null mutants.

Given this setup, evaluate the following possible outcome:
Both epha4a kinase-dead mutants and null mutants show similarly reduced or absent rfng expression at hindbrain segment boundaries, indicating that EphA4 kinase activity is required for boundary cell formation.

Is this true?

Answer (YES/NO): NO